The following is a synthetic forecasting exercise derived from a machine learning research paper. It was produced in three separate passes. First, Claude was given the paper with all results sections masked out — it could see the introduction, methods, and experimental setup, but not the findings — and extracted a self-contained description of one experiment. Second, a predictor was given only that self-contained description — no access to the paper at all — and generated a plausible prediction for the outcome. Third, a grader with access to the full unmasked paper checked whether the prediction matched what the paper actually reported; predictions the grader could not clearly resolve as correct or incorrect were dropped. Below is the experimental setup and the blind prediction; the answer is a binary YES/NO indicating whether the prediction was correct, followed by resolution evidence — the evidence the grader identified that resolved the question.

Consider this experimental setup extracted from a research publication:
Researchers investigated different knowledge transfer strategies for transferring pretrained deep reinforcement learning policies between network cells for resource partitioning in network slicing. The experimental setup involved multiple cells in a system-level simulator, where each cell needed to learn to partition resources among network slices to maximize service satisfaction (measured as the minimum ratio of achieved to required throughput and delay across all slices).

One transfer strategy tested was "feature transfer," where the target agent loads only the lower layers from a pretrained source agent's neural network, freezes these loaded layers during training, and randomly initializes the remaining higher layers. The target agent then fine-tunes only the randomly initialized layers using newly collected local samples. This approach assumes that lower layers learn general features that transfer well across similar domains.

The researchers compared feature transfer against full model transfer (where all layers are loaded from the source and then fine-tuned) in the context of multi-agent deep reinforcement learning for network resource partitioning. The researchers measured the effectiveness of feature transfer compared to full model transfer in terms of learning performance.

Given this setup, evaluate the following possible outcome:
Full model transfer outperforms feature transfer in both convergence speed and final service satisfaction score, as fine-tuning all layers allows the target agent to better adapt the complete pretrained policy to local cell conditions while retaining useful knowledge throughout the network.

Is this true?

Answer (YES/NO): YES